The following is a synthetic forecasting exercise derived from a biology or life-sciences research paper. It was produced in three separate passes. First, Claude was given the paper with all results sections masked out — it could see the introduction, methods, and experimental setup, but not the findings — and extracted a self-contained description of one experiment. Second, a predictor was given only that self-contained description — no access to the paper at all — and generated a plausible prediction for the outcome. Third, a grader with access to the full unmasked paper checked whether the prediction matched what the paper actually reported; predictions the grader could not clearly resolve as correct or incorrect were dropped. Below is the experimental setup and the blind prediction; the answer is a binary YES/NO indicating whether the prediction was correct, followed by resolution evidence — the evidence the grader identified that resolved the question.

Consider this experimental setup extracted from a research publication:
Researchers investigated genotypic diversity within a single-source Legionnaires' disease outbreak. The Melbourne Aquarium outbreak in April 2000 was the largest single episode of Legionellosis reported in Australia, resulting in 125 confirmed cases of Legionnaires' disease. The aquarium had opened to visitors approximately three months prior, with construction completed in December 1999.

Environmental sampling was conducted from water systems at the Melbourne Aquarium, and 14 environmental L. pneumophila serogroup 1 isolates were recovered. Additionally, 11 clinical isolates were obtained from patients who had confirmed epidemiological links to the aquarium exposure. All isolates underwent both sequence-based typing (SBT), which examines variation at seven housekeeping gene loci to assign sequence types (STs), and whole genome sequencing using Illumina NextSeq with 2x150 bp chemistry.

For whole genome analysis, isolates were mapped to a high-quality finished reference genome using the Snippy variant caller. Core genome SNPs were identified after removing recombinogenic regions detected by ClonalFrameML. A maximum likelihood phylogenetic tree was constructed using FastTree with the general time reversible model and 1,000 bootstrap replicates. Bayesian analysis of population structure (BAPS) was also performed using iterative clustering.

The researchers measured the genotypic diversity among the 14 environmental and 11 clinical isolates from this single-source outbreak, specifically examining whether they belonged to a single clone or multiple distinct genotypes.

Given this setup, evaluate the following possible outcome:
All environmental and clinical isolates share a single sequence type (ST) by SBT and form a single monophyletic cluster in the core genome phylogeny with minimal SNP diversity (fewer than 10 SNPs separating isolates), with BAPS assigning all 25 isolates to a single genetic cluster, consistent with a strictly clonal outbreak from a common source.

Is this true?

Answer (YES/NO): NO